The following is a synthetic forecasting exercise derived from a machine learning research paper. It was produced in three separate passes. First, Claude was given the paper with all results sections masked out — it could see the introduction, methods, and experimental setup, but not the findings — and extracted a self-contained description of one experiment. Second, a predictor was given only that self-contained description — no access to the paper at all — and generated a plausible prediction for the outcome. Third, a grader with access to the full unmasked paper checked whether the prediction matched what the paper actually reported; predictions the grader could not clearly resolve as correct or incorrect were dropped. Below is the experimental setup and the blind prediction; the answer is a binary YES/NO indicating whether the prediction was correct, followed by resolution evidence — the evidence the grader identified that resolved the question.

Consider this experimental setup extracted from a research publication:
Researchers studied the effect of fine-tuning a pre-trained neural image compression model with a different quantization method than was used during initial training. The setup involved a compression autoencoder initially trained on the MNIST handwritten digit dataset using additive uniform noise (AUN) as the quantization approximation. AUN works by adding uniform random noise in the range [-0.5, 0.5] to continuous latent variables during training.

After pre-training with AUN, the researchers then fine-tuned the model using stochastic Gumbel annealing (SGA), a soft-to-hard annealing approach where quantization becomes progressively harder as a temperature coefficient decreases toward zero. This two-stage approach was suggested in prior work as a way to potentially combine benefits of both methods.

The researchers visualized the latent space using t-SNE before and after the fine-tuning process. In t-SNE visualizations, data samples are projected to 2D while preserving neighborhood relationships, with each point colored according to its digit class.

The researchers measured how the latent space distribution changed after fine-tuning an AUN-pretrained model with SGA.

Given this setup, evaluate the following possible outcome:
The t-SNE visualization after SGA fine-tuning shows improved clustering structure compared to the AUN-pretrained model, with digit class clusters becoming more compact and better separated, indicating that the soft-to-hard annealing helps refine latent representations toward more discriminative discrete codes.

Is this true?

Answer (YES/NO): NO